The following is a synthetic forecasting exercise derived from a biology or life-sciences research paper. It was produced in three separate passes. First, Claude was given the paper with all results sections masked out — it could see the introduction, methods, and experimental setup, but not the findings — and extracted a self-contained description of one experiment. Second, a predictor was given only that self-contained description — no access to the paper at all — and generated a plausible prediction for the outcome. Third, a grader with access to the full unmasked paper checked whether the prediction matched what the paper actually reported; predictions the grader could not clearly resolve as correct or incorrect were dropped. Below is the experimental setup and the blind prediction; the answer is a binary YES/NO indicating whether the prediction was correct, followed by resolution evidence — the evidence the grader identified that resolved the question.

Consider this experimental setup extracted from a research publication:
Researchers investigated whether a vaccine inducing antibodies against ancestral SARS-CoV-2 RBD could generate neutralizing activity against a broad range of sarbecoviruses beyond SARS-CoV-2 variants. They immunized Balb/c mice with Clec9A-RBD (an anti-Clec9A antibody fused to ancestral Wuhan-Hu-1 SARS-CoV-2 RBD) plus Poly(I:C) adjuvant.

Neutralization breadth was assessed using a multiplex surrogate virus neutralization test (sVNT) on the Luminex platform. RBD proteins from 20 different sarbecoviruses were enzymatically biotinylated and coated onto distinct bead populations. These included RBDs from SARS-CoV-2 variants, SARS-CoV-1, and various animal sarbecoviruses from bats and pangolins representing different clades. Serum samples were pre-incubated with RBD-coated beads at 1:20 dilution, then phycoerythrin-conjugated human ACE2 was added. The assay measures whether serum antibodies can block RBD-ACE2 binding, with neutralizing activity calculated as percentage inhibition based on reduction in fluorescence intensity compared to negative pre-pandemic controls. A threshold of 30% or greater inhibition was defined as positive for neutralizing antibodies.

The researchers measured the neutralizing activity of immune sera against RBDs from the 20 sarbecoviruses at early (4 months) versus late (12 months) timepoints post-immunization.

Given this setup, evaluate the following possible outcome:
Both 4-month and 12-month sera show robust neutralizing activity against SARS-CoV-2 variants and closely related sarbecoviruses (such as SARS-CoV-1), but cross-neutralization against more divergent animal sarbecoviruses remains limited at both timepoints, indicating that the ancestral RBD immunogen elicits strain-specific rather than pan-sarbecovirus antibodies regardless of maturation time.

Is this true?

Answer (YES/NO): NO